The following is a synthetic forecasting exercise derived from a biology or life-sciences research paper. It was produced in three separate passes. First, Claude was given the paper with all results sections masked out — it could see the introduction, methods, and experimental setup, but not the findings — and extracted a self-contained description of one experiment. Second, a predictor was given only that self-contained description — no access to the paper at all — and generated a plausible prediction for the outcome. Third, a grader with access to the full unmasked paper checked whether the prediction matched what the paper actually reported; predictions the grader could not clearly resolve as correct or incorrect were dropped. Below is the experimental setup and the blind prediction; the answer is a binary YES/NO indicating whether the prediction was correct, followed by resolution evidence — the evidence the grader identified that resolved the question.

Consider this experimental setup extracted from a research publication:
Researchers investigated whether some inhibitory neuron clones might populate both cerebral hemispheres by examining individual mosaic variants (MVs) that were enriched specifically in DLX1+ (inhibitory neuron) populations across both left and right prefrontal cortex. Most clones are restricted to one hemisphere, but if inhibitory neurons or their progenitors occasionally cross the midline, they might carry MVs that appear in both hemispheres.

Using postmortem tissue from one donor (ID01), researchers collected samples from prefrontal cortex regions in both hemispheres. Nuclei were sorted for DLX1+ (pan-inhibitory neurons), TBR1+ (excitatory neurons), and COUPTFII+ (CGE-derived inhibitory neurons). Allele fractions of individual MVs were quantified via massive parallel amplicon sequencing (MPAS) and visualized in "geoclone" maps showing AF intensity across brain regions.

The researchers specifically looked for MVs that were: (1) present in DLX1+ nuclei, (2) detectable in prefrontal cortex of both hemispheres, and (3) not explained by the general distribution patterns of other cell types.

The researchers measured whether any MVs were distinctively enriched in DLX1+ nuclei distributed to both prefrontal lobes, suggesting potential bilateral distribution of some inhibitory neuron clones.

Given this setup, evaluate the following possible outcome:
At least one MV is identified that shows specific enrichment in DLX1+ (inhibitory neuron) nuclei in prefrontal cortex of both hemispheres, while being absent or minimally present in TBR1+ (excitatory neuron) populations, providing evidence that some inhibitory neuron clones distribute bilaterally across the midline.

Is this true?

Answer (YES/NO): YES